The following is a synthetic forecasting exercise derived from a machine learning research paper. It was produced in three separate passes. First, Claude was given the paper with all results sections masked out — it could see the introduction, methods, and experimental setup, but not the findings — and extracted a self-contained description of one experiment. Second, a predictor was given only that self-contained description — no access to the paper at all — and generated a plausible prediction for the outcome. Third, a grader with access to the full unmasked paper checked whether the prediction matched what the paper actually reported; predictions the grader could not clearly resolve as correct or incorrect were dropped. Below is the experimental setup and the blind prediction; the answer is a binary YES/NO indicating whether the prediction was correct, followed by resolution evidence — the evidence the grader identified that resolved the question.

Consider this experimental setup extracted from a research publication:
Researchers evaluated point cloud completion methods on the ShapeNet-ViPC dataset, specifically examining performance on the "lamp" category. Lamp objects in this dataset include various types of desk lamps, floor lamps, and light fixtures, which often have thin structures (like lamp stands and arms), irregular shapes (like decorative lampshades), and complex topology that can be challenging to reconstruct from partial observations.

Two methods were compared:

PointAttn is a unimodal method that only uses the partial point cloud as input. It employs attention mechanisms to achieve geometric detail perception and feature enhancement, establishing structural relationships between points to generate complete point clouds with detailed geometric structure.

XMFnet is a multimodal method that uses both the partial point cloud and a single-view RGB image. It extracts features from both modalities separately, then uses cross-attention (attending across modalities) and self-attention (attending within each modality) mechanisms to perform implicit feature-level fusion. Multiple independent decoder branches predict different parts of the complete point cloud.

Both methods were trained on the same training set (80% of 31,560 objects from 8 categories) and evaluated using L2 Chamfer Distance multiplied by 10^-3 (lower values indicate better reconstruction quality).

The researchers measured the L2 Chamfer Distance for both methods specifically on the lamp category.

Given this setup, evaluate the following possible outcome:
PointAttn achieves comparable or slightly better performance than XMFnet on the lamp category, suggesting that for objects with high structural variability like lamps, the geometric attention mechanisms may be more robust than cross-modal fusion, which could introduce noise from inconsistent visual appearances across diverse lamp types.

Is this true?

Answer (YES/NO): NO